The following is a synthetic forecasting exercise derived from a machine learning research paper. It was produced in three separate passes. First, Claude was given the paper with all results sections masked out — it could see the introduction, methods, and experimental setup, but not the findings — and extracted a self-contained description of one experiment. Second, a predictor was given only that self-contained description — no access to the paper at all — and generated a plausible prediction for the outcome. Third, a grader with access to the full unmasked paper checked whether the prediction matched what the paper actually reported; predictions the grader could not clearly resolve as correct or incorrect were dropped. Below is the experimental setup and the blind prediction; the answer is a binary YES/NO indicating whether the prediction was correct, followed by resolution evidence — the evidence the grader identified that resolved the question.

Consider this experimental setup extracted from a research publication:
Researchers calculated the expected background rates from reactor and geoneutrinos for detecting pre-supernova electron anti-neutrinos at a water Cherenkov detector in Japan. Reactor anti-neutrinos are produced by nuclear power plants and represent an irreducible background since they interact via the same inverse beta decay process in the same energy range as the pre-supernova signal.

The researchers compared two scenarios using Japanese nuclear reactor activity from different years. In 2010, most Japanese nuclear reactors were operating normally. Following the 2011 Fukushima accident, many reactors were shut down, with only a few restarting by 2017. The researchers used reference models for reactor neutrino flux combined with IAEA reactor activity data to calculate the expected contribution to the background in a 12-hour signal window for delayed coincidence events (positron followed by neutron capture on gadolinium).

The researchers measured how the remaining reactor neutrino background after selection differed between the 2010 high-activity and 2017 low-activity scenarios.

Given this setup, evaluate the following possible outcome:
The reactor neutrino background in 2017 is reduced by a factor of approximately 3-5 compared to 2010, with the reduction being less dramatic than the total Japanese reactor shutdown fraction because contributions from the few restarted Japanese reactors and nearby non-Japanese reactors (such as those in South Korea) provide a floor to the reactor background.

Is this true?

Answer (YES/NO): NO